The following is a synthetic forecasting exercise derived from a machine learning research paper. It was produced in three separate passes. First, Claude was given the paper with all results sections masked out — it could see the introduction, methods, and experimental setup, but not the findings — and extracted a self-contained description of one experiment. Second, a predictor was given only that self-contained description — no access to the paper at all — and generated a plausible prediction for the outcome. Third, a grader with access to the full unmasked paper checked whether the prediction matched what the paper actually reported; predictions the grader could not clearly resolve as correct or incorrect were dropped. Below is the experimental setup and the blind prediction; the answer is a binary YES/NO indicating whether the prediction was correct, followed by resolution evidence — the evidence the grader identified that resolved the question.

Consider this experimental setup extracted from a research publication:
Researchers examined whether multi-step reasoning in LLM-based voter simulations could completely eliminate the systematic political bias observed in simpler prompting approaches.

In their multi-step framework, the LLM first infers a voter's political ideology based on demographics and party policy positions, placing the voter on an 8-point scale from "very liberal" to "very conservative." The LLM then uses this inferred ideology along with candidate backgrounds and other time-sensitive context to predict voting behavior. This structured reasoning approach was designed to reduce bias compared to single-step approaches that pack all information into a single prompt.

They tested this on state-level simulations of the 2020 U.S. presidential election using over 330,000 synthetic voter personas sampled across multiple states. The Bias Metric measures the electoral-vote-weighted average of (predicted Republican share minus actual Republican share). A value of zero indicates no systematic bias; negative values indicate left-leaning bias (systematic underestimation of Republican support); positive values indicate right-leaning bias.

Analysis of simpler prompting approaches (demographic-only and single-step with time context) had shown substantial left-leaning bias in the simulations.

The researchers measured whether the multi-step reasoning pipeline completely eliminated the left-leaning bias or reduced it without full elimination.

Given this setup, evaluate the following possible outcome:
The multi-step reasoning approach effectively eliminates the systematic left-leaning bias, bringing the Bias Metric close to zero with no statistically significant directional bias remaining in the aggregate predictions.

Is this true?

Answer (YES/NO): NO